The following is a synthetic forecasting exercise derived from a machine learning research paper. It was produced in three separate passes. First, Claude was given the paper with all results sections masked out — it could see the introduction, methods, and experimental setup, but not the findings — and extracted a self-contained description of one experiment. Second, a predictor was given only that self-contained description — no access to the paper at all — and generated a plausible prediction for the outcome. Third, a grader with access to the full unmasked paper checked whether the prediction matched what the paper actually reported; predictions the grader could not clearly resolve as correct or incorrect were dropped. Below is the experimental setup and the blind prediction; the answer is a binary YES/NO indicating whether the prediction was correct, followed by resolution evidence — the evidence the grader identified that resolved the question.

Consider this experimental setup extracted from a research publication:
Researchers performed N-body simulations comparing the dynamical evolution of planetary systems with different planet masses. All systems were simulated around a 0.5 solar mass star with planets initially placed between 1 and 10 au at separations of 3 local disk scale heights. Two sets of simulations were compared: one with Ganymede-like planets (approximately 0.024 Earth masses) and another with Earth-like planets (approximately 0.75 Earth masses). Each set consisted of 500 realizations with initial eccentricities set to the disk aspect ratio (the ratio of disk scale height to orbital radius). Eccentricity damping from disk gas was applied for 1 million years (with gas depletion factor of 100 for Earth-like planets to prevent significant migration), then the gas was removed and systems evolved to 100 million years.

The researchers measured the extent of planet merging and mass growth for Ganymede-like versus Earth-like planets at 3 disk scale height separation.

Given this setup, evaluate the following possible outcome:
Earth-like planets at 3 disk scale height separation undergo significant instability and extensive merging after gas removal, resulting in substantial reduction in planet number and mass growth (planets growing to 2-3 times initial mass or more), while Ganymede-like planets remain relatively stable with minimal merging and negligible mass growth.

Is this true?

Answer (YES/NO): YES